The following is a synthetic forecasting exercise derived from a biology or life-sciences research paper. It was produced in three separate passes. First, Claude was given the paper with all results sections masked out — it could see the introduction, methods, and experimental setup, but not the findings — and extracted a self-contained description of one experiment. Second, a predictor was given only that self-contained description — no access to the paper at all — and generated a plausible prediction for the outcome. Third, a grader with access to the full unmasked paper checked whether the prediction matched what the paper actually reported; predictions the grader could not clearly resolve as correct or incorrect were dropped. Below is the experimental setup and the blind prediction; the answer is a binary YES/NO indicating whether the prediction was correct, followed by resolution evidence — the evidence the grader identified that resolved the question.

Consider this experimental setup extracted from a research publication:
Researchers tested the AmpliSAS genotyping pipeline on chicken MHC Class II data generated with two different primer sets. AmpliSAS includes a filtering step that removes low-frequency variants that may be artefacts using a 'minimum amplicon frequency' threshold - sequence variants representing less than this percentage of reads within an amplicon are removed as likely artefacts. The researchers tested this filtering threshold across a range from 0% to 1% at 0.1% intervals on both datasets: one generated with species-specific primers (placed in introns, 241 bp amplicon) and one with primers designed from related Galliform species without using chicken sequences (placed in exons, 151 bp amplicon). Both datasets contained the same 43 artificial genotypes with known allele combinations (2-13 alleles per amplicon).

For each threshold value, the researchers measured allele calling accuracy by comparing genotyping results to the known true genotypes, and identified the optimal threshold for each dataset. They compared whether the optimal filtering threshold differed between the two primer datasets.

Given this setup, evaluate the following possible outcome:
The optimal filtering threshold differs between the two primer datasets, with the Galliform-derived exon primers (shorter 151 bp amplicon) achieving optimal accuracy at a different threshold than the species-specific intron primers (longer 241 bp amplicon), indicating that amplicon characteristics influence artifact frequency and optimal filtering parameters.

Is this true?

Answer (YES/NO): YES